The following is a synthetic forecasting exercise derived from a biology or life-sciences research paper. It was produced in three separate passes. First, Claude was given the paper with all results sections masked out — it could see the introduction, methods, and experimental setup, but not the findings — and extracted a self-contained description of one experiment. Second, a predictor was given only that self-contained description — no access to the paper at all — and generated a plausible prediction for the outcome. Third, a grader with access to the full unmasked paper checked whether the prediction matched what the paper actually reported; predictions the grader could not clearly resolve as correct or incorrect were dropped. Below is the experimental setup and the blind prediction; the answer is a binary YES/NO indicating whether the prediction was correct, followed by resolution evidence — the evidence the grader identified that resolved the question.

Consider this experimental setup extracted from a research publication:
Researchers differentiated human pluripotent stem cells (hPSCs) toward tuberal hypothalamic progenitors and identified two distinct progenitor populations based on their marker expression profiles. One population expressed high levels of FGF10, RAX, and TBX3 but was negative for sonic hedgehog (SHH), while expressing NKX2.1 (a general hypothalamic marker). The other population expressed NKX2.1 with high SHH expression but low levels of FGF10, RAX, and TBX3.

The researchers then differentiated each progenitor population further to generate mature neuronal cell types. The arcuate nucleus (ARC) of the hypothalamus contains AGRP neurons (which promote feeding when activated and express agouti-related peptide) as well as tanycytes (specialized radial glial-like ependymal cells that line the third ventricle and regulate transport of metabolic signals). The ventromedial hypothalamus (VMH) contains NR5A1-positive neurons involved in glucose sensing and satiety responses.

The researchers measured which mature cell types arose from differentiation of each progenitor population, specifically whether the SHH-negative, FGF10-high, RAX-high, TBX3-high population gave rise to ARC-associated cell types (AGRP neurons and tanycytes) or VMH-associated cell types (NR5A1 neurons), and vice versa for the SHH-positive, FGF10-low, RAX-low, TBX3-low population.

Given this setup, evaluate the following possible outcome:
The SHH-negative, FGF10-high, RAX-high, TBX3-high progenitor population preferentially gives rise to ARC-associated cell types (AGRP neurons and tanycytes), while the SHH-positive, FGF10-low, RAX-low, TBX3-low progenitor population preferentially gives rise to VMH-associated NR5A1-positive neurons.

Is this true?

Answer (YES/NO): YES